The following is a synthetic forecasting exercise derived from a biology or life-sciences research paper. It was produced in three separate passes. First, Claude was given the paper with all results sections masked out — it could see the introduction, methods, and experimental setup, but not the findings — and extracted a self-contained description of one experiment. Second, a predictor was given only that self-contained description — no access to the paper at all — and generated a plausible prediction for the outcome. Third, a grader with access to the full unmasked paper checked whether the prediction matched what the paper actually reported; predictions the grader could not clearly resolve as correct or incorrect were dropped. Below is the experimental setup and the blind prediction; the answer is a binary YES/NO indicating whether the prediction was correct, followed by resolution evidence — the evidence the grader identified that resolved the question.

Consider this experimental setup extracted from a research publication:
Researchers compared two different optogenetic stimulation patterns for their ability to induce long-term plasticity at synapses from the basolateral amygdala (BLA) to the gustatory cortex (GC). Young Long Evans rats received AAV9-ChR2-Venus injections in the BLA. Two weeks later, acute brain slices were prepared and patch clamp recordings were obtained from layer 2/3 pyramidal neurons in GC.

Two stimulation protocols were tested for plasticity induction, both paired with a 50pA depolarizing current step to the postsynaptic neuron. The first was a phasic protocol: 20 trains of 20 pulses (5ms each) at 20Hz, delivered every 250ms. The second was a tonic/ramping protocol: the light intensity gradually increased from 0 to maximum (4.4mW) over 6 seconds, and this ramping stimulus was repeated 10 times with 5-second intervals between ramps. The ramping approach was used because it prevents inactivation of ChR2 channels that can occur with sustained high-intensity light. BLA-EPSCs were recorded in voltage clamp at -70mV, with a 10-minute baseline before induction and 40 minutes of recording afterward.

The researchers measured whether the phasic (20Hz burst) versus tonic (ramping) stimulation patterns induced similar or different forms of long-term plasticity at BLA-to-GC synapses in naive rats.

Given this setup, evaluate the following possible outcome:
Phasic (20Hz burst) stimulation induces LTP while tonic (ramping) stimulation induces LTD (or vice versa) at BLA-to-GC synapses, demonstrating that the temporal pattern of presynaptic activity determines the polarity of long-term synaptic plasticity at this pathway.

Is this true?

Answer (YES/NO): NO